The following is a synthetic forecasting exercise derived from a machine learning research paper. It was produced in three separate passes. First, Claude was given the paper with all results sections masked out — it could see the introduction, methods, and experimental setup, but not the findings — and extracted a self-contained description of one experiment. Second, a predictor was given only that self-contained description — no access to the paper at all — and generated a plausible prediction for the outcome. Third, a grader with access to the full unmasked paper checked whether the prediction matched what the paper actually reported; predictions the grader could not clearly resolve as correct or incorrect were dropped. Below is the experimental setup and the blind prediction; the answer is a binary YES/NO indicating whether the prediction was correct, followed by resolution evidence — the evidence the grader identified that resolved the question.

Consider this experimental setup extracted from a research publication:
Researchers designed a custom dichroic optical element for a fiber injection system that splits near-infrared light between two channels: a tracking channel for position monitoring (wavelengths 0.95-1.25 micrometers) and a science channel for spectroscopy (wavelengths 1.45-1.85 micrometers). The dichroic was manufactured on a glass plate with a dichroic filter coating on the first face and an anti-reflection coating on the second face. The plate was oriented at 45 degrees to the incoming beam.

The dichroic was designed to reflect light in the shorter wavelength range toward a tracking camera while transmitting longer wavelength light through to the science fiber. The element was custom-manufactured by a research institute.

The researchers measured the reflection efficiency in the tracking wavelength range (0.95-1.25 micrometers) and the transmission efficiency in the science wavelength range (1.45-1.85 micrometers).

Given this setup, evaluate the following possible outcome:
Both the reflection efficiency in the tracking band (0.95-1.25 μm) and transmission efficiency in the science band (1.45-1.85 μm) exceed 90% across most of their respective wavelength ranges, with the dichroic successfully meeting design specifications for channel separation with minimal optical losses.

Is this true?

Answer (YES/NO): NO